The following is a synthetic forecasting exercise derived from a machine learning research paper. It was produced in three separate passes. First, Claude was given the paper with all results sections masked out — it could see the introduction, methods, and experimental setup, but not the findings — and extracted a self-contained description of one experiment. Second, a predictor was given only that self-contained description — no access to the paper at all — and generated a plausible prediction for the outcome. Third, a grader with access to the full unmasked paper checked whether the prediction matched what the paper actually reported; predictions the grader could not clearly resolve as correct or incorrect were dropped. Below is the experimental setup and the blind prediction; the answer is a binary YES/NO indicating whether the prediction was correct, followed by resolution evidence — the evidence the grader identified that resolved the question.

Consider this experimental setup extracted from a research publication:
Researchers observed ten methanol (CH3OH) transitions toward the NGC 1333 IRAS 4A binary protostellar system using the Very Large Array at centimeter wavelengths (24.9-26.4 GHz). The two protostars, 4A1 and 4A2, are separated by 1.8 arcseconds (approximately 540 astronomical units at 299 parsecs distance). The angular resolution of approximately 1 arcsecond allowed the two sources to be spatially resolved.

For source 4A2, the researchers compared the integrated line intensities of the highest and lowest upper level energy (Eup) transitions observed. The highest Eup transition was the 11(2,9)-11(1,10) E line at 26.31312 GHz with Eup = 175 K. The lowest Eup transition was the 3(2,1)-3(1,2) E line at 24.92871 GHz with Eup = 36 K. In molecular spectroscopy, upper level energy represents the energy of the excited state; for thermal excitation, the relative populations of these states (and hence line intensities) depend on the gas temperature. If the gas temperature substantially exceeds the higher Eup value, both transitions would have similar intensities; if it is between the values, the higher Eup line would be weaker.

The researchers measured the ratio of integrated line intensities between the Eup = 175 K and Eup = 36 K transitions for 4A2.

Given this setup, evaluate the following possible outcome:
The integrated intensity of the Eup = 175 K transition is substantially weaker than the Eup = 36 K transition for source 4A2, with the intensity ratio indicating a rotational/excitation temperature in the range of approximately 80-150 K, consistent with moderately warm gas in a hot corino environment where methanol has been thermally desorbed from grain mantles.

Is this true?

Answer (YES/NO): NO